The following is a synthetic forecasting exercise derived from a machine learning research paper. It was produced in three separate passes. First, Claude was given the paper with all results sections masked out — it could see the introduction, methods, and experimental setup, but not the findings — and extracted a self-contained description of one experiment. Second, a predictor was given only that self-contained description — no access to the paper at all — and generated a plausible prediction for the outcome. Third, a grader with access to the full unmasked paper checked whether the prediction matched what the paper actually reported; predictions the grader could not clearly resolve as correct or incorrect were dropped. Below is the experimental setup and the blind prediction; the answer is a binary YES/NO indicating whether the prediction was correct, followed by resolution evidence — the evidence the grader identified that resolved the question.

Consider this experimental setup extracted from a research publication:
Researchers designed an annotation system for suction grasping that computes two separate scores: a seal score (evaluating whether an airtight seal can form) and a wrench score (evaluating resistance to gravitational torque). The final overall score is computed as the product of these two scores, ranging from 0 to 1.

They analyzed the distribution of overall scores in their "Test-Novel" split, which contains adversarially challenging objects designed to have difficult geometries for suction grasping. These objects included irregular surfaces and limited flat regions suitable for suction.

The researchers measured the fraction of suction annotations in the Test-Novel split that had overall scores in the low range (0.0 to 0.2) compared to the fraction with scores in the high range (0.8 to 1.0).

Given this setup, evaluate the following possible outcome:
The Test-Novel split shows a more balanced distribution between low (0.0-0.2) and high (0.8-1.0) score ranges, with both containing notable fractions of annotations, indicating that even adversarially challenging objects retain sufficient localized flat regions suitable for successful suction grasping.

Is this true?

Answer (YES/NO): NO